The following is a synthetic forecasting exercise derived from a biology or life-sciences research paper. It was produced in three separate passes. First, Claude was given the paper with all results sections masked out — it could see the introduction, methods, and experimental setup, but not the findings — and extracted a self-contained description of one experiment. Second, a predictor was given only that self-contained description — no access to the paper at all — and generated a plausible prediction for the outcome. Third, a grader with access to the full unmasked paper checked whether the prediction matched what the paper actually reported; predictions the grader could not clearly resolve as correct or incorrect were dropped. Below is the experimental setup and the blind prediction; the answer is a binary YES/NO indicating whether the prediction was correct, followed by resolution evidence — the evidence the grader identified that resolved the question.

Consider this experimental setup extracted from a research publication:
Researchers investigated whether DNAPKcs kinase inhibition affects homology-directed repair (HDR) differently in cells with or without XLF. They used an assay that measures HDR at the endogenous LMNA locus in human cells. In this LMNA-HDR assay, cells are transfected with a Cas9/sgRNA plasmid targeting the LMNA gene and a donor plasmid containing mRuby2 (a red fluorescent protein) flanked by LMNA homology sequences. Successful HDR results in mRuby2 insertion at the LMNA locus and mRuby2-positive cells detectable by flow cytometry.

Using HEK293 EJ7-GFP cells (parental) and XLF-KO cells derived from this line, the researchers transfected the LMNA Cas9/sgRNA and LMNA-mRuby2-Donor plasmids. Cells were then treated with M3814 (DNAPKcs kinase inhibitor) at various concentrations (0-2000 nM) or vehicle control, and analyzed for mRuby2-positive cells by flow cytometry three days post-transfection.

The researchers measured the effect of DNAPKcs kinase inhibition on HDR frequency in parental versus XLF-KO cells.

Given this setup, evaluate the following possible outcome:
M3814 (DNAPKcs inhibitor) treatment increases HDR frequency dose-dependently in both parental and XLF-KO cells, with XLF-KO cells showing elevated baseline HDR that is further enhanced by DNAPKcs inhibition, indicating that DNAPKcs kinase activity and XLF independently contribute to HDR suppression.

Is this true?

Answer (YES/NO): NO